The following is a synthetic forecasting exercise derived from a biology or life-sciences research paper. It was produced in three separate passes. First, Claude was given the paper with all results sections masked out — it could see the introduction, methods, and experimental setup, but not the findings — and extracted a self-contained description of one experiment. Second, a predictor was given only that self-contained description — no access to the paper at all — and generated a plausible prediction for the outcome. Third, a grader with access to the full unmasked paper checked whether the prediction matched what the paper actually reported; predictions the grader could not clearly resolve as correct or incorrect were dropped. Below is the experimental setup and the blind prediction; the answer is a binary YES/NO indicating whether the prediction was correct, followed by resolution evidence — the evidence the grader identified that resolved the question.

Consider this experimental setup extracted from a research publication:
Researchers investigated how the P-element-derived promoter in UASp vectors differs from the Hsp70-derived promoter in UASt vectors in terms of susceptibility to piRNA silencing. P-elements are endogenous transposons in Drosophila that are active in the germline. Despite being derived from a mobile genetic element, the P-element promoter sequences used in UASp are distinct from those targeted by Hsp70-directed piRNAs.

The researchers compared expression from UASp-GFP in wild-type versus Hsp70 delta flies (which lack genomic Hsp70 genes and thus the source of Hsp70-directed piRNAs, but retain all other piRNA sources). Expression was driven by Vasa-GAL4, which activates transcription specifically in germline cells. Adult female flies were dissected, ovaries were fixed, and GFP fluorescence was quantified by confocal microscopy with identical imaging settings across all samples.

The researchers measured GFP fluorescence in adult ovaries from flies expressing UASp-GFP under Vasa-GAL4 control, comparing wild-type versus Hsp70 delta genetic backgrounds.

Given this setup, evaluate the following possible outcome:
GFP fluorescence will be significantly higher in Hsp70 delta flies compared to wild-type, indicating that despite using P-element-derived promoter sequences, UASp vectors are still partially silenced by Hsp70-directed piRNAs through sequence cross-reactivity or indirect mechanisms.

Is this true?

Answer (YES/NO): NO